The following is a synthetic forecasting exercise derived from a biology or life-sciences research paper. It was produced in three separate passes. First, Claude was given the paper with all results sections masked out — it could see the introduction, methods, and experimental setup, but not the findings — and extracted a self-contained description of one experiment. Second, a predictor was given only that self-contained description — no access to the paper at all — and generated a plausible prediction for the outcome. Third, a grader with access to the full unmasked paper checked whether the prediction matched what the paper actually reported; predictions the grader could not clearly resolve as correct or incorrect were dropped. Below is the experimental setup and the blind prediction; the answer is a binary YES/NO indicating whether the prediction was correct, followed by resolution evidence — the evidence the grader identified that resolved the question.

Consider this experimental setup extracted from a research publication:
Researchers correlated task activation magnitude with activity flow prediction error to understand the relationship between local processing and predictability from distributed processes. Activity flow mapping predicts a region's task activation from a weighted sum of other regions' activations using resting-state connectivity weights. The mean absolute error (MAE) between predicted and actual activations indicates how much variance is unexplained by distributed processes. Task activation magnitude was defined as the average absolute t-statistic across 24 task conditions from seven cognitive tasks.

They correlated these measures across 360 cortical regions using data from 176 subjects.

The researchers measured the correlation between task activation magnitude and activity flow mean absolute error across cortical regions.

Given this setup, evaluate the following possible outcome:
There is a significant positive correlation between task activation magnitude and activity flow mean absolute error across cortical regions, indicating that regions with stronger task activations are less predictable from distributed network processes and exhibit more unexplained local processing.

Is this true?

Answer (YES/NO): YES